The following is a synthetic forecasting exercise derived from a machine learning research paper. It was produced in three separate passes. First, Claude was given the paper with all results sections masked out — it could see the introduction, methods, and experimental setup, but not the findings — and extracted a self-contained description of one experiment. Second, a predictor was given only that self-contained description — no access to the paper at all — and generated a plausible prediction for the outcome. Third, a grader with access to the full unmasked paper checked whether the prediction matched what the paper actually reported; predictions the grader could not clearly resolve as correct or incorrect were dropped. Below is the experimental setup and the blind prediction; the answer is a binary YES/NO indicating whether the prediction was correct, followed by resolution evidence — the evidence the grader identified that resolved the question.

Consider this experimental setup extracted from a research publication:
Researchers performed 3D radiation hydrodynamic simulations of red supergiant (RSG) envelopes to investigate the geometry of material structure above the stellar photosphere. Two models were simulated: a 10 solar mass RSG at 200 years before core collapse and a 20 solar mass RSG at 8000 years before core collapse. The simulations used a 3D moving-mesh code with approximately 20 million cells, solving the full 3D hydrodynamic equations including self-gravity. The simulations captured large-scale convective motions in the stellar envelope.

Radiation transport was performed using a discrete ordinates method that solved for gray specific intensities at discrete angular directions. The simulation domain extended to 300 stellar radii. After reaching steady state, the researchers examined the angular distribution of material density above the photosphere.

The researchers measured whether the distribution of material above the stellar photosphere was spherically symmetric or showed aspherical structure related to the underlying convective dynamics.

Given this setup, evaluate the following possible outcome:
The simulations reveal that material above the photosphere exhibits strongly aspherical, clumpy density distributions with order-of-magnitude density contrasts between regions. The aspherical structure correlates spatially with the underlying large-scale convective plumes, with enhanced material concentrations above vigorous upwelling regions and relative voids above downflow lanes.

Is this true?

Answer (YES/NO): YES